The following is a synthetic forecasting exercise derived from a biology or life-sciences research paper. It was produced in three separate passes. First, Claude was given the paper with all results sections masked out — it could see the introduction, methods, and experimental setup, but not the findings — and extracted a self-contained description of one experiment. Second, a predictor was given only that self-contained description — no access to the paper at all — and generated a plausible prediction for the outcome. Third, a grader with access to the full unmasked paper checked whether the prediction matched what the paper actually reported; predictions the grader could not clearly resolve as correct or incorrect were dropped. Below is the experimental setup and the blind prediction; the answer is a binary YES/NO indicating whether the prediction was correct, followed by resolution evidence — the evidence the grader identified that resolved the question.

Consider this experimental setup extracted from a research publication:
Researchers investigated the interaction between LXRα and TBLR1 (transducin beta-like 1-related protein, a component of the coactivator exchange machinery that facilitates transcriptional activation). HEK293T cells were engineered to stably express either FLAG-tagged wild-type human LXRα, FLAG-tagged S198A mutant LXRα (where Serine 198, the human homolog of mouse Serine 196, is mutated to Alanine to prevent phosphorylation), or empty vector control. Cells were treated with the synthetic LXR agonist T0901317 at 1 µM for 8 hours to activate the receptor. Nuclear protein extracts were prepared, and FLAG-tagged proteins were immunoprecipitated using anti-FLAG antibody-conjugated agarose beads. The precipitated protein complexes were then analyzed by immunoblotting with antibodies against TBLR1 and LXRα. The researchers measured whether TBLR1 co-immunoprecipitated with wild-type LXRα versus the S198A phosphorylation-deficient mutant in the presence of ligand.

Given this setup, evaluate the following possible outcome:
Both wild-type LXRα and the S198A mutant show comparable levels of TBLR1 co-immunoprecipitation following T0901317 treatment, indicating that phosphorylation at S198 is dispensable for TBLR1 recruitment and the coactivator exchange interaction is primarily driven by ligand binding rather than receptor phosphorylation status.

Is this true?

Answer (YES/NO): NO